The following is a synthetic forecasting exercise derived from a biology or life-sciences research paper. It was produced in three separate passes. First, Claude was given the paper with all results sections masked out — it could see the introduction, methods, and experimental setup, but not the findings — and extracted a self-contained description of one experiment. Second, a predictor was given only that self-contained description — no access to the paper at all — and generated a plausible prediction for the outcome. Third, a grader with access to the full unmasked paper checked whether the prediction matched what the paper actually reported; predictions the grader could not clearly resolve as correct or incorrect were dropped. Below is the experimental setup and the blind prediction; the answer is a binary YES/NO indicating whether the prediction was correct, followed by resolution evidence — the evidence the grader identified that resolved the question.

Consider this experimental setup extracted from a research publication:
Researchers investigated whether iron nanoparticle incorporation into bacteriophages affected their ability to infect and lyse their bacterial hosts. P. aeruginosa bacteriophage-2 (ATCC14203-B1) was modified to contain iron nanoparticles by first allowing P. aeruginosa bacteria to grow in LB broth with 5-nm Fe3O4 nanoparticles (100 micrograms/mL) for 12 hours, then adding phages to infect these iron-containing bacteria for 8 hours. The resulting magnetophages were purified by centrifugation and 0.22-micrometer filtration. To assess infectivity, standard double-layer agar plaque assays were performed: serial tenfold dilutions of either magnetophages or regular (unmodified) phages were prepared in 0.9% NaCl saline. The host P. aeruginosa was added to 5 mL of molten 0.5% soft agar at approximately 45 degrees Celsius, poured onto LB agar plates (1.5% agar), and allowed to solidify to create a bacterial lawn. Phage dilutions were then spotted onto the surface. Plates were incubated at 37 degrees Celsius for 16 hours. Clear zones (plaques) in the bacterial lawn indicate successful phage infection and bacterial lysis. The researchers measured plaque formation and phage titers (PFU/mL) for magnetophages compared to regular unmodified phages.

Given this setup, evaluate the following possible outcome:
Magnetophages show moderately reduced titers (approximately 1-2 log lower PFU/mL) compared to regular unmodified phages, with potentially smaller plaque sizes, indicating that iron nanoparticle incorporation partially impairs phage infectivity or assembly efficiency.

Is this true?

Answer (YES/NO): NO